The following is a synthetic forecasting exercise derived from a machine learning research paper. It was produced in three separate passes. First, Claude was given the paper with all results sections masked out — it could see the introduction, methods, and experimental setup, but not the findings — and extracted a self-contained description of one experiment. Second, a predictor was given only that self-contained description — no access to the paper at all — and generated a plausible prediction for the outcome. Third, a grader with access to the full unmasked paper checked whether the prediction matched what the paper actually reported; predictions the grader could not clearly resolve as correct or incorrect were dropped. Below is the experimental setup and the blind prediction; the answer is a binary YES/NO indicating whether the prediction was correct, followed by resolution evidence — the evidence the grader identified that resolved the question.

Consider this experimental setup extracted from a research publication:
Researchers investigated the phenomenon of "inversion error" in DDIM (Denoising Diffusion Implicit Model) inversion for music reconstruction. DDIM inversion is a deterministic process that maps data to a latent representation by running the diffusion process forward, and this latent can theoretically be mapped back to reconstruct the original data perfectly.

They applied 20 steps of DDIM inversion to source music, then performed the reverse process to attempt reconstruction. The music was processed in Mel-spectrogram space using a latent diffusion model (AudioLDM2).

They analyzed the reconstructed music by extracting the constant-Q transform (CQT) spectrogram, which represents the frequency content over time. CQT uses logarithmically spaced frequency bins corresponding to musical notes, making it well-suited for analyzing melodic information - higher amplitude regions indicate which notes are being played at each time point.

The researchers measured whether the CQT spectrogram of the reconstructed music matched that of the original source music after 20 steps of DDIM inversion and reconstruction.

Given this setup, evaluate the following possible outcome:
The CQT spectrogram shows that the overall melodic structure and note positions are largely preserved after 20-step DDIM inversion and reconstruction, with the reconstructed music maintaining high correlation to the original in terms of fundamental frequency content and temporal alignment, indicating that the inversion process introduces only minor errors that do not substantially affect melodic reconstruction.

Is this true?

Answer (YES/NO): NO